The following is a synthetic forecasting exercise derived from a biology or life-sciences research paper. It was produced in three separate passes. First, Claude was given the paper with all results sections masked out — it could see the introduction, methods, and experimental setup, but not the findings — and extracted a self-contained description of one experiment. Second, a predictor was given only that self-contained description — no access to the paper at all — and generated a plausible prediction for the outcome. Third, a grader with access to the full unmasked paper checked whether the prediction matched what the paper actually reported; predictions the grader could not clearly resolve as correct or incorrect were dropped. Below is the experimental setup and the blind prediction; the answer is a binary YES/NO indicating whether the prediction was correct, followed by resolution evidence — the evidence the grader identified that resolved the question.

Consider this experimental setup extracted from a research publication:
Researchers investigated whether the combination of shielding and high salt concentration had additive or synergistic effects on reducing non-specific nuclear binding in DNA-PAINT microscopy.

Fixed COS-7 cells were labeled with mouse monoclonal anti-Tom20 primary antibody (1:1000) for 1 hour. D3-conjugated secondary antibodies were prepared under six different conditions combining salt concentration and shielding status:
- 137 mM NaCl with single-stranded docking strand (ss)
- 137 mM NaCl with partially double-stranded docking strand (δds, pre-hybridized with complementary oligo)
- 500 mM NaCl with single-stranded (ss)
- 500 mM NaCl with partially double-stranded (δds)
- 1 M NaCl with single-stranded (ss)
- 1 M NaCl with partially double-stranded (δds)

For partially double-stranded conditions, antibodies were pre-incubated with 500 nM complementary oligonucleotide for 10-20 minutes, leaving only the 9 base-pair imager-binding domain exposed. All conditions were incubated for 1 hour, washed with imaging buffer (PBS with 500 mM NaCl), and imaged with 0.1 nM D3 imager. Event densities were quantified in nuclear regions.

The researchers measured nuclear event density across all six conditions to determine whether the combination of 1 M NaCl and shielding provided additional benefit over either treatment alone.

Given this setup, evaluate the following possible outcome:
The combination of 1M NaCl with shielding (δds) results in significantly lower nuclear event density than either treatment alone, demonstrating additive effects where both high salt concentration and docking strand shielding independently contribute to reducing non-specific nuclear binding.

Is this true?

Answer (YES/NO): NO